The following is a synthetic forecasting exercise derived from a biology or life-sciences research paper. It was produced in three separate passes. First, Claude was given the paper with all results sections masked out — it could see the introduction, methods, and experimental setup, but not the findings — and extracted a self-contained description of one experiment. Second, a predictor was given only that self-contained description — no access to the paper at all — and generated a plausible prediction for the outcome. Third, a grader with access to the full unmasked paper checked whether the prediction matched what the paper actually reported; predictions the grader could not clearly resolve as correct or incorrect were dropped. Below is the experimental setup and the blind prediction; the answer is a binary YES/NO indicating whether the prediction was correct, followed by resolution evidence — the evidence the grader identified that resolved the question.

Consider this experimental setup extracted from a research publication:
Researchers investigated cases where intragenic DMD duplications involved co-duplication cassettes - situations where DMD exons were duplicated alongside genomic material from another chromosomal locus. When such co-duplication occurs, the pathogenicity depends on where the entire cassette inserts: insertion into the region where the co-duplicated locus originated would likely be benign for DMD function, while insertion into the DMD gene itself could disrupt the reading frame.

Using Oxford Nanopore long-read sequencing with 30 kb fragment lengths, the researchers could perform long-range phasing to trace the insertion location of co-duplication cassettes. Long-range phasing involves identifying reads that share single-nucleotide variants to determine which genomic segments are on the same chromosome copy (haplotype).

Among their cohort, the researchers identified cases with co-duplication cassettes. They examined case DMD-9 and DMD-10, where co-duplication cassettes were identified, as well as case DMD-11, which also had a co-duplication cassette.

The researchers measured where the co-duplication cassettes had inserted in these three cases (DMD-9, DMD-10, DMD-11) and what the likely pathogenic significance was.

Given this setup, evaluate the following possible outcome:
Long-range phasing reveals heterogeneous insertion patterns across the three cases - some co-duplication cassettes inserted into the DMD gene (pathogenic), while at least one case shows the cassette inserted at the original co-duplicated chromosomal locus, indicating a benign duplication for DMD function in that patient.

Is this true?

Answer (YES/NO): YES